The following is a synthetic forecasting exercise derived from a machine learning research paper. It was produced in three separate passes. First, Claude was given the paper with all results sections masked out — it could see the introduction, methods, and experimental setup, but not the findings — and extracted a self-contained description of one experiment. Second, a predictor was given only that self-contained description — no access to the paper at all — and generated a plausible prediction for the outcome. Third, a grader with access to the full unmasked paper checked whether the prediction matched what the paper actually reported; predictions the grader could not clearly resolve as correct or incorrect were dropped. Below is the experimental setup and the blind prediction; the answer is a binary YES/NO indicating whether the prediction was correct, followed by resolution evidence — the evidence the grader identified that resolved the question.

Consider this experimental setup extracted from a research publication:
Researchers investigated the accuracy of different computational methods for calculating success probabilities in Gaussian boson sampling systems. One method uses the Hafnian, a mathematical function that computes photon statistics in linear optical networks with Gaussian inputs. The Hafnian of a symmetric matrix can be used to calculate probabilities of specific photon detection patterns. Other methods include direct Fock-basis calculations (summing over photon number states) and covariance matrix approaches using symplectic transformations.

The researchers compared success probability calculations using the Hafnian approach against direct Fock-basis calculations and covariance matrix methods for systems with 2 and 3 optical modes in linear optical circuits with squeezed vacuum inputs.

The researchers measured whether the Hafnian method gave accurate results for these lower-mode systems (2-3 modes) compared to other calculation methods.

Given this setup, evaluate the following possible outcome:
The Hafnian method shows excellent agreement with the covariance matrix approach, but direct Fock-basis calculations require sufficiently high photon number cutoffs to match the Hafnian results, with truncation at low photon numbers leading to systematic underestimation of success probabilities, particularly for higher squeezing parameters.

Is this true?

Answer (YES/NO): NO